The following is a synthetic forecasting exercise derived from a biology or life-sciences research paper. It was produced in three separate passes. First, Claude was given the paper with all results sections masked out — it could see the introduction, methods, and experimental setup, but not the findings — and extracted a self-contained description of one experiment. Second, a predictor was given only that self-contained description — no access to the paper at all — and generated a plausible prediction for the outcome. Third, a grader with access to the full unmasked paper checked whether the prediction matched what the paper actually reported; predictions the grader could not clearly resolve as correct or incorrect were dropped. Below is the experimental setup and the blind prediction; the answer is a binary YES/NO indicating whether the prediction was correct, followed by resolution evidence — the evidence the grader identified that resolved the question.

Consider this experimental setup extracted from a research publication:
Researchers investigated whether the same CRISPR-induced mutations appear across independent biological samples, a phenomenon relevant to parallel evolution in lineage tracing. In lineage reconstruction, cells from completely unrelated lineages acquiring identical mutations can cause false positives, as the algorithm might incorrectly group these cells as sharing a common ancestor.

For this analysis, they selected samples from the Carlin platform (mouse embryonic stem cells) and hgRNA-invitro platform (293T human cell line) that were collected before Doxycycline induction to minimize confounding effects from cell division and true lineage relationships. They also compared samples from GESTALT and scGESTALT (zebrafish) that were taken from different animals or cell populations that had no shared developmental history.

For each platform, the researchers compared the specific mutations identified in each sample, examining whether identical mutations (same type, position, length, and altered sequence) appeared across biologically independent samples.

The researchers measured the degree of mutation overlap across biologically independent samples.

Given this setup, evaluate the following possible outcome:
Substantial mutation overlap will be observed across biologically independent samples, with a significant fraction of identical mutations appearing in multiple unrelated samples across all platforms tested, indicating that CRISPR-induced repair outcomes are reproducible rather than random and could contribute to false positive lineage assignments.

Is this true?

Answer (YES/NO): YES